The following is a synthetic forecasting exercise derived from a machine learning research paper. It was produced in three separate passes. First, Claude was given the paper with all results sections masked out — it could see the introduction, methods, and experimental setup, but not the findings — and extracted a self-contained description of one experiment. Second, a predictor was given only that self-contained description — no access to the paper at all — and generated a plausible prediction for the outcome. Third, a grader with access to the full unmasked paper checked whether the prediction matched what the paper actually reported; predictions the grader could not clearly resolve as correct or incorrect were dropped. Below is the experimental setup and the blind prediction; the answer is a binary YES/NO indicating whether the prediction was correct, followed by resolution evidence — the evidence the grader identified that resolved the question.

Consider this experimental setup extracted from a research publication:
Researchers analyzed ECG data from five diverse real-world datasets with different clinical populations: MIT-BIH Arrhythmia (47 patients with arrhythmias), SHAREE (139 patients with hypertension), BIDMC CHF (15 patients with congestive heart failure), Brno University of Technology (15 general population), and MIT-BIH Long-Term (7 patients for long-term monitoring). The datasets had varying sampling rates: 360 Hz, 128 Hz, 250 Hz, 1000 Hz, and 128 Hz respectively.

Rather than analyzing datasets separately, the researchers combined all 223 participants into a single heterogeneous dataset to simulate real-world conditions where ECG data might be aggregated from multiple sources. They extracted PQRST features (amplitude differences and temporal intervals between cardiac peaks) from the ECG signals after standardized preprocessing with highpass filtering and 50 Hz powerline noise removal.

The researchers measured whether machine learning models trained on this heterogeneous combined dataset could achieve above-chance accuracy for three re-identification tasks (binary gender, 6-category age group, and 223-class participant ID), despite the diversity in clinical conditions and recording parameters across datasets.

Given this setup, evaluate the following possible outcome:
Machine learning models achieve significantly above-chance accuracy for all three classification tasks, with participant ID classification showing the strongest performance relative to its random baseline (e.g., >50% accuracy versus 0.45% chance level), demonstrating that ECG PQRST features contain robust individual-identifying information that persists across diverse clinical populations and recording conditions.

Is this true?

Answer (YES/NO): YES